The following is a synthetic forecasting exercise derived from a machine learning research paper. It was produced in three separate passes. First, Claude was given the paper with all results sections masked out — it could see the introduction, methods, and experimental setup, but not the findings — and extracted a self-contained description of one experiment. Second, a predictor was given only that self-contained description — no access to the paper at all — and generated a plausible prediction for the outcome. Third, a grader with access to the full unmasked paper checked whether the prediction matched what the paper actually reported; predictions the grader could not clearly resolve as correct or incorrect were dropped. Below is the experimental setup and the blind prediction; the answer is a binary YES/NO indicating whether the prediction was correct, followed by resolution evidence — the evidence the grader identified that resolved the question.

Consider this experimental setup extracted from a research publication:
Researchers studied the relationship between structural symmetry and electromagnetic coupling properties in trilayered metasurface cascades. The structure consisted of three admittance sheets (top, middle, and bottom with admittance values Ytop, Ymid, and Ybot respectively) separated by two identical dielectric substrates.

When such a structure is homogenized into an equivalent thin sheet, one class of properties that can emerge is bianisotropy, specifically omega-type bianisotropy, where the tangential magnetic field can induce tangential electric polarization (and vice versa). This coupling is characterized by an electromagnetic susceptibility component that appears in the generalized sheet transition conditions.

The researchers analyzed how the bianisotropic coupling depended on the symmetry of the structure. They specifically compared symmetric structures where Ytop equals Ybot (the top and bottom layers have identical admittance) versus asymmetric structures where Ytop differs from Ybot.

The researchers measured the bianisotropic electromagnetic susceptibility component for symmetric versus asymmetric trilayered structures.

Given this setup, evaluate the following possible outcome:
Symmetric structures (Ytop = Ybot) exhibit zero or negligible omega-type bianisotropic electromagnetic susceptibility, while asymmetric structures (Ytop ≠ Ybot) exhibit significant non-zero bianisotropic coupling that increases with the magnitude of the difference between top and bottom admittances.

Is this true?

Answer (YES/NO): YES